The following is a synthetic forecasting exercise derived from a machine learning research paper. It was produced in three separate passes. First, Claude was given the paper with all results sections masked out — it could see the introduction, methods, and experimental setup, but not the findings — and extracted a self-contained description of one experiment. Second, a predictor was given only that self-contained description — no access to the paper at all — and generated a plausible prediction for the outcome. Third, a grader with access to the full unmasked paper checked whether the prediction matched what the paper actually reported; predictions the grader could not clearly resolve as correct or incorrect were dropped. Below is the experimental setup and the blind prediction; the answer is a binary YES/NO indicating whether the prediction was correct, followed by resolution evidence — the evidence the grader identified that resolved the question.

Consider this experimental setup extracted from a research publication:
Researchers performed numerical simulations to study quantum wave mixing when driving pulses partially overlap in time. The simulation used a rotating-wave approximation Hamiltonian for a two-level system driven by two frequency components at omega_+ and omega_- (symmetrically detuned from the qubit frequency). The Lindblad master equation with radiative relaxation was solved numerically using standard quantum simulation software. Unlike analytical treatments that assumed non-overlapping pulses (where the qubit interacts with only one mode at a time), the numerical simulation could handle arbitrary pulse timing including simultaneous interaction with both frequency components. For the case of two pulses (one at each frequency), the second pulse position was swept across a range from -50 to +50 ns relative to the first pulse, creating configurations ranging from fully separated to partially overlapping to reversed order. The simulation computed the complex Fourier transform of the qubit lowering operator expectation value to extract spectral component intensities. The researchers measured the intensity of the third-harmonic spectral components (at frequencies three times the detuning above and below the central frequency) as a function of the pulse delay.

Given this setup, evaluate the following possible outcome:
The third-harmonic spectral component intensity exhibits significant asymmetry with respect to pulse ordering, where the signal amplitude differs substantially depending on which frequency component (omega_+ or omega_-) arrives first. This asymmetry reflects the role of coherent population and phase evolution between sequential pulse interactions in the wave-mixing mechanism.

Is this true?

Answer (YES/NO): YES